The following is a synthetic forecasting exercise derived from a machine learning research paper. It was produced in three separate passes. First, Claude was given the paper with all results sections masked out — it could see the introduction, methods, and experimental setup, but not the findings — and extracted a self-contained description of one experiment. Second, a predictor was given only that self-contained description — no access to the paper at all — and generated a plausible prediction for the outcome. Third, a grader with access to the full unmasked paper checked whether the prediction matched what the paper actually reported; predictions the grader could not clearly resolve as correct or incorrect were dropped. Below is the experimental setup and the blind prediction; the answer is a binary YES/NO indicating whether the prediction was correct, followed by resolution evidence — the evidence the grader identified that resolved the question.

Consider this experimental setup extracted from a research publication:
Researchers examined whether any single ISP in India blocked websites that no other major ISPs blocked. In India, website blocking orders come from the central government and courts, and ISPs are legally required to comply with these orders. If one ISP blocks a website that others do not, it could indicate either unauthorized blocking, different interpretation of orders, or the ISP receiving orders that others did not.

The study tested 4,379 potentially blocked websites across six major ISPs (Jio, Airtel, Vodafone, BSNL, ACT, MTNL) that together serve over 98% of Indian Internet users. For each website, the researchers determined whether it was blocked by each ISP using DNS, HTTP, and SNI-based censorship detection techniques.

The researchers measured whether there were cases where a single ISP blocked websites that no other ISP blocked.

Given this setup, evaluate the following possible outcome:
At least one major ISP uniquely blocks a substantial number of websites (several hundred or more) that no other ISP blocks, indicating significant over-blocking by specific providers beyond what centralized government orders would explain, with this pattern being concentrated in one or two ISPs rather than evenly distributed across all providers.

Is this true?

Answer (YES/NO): NO